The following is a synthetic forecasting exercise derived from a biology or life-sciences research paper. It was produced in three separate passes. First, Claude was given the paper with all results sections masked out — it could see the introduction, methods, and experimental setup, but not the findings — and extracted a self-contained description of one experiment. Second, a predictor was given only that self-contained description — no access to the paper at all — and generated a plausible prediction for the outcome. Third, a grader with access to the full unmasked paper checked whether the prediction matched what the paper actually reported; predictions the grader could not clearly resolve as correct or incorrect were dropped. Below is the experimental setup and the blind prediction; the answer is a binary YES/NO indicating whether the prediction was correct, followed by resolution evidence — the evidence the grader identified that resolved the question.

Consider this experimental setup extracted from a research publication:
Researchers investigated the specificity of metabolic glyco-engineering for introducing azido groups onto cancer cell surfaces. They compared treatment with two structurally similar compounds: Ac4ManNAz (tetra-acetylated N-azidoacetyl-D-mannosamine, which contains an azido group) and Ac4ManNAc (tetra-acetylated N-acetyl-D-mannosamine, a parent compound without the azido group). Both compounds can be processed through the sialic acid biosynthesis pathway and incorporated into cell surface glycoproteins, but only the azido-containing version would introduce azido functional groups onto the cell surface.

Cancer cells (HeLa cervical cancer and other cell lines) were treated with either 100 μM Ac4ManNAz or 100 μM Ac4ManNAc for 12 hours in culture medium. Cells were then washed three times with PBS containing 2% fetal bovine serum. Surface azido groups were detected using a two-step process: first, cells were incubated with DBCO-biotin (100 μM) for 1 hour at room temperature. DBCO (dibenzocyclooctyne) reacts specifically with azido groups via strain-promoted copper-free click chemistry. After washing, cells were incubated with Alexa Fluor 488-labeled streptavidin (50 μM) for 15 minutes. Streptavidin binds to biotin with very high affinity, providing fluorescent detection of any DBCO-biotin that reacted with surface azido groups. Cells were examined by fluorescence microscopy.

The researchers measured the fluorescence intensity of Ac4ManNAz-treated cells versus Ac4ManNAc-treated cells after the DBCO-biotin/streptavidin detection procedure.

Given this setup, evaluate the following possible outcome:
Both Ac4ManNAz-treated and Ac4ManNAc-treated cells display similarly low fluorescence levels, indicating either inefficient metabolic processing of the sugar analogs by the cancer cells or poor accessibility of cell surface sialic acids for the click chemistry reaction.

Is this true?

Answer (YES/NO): NO